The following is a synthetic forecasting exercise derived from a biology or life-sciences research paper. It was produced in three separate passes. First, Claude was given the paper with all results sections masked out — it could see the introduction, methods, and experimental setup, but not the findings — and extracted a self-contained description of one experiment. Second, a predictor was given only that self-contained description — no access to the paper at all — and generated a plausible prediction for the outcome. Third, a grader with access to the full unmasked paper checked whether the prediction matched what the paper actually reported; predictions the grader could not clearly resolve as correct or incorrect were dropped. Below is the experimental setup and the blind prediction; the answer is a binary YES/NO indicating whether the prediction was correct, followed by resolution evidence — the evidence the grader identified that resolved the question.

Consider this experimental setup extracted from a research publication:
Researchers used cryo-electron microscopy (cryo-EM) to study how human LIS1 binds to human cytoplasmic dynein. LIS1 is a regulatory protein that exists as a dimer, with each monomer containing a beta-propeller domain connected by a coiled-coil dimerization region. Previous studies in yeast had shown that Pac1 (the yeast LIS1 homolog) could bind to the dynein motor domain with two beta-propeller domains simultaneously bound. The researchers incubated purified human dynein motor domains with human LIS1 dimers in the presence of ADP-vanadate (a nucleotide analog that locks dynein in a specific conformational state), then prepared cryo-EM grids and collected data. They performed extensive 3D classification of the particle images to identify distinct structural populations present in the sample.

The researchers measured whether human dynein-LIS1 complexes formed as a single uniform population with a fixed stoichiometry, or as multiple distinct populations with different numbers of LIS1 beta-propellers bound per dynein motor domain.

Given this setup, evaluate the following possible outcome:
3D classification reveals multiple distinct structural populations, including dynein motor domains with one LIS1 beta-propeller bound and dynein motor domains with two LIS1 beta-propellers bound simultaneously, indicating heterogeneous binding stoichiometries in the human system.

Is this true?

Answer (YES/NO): YES